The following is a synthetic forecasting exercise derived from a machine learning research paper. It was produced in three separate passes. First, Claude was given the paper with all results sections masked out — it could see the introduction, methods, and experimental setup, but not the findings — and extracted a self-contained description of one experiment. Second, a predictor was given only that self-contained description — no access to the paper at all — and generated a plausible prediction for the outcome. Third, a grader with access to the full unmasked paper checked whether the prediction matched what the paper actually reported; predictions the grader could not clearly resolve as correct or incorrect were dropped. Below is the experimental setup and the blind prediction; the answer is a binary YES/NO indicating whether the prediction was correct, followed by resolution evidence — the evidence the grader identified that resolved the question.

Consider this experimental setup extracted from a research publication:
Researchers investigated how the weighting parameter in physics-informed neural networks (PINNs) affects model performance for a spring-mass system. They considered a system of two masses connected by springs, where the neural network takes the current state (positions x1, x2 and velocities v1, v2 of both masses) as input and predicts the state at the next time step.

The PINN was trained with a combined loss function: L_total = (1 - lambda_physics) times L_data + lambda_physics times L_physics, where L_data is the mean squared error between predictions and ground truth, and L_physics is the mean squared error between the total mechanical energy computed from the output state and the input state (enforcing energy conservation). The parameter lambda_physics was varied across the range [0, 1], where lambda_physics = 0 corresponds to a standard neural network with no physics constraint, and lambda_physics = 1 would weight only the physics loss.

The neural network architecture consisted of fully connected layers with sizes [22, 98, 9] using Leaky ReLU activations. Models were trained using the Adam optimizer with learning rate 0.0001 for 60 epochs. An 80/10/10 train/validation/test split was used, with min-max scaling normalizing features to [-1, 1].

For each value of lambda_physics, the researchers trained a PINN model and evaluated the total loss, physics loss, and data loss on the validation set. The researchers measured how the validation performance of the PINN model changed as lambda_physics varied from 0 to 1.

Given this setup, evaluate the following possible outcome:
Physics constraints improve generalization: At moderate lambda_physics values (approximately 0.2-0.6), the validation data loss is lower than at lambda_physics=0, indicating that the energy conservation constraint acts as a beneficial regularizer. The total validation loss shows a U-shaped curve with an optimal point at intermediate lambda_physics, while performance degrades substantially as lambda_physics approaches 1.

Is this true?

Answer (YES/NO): NO